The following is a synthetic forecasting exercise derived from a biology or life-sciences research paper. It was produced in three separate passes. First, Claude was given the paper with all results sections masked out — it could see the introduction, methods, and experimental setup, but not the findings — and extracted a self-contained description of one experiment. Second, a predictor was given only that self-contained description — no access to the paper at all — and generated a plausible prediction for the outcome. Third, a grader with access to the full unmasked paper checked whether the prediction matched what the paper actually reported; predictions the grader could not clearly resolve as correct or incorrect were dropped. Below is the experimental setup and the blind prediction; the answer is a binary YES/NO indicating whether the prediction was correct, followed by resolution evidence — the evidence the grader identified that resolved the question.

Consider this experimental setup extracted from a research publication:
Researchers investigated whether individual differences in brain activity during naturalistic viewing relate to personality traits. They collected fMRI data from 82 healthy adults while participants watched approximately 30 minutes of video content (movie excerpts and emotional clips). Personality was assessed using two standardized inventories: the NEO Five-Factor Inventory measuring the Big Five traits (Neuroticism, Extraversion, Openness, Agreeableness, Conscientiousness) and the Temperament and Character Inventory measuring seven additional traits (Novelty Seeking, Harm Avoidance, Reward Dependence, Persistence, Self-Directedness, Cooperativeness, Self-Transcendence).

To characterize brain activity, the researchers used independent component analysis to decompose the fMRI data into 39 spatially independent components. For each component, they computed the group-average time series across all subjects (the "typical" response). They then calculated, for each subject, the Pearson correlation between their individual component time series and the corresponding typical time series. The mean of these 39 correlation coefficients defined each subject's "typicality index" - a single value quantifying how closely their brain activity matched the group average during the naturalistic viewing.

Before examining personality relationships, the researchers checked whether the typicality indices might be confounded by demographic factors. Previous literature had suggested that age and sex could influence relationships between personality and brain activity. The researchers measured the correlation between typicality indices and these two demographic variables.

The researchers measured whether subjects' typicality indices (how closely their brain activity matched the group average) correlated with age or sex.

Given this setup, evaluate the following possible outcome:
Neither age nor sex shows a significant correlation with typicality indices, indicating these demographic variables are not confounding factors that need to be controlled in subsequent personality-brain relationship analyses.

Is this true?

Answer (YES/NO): YES